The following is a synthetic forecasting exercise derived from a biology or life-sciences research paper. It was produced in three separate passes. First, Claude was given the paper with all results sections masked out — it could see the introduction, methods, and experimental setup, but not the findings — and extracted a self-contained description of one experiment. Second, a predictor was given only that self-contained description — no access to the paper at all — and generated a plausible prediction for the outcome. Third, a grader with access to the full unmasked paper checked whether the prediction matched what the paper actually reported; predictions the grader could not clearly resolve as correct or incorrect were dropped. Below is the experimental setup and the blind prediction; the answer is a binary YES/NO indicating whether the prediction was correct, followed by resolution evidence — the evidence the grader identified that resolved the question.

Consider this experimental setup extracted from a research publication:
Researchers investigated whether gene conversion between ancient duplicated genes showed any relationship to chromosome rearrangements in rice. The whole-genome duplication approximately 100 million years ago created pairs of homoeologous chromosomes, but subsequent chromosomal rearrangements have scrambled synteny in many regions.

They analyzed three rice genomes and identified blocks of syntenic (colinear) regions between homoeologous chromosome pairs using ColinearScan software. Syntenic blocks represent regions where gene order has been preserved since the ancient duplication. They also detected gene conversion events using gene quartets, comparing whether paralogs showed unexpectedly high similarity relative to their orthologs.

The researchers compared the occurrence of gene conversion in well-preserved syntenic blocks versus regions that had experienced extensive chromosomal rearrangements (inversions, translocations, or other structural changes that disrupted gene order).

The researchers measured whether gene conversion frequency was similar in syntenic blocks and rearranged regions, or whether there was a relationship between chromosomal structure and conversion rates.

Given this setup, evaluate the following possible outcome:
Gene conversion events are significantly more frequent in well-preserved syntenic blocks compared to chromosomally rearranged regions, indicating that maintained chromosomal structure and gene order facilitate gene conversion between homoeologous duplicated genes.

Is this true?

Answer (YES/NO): YES